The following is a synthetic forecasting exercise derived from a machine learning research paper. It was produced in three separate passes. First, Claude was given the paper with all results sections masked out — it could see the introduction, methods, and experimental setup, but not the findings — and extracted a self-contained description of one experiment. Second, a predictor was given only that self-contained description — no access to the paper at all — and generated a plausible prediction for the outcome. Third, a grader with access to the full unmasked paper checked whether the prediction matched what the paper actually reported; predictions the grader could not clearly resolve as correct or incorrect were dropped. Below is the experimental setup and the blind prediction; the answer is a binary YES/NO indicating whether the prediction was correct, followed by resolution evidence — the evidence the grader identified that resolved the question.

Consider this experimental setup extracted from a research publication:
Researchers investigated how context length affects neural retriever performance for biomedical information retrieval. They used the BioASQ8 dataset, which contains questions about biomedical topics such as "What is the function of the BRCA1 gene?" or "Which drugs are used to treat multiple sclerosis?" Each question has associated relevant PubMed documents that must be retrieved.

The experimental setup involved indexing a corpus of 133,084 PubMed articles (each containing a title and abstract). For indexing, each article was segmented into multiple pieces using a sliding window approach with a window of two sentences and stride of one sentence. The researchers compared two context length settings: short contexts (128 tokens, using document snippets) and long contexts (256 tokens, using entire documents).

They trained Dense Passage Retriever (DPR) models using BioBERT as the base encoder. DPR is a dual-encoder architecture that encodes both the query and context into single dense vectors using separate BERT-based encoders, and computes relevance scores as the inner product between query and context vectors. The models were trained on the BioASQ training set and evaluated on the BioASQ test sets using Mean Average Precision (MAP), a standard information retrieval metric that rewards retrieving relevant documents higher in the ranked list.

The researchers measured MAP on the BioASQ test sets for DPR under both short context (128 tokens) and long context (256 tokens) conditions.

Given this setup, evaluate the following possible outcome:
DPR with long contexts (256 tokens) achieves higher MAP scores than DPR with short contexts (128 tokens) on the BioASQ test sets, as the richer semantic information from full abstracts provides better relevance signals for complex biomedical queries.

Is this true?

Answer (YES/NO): NO